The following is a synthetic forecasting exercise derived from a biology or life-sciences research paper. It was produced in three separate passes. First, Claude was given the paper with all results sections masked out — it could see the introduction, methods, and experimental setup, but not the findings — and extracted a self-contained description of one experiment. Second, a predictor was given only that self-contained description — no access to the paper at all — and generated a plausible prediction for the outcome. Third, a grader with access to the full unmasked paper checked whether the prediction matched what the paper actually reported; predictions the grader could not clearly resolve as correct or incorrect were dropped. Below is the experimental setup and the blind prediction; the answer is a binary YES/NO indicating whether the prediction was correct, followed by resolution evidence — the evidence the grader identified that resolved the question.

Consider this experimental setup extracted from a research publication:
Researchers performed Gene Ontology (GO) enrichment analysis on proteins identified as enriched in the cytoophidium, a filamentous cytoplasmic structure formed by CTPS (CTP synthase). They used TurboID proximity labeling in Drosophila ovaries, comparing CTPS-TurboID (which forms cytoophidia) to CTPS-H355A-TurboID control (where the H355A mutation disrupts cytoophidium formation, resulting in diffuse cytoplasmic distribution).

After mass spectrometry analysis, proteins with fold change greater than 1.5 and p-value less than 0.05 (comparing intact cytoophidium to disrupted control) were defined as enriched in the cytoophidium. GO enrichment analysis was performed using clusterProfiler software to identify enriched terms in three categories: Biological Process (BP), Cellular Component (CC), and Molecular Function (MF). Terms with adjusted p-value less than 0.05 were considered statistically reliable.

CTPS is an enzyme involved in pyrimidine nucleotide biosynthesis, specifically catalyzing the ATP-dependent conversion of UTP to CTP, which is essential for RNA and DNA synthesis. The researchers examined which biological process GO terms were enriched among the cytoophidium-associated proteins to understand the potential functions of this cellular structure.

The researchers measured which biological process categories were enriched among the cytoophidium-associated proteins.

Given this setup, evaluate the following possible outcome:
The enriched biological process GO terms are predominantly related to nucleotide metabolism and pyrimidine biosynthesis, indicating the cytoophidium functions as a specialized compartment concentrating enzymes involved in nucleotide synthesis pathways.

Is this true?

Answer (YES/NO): NO